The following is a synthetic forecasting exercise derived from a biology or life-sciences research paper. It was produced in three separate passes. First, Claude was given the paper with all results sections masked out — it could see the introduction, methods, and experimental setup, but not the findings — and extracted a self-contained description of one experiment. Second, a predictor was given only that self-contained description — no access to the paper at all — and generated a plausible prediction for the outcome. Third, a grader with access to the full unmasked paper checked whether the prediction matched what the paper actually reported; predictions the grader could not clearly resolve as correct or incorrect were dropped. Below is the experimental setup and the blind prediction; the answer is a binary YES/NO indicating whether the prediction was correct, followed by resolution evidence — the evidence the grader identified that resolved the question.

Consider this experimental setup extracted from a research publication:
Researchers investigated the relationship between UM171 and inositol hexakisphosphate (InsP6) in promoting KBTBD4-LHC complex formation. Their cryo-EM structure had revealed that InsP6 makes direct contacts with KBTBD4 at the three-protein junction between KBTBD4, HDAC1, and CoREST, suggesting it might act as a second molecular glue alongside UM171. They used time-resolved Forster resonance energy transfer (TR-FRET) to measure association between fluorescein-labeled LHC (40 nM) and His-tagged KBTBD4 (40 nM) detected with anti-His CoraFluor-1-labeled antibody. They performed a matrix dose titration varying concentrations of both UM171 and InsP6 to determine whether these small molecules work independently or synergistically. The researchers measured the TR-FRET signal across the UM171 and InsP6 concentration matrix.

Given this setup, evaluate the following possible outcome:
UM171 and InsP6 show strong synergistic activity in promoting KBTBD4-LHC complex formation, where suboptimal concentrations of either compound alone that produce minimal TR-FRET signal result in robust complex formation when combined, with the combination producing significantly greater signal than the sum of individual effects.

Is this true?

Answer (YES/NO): YES